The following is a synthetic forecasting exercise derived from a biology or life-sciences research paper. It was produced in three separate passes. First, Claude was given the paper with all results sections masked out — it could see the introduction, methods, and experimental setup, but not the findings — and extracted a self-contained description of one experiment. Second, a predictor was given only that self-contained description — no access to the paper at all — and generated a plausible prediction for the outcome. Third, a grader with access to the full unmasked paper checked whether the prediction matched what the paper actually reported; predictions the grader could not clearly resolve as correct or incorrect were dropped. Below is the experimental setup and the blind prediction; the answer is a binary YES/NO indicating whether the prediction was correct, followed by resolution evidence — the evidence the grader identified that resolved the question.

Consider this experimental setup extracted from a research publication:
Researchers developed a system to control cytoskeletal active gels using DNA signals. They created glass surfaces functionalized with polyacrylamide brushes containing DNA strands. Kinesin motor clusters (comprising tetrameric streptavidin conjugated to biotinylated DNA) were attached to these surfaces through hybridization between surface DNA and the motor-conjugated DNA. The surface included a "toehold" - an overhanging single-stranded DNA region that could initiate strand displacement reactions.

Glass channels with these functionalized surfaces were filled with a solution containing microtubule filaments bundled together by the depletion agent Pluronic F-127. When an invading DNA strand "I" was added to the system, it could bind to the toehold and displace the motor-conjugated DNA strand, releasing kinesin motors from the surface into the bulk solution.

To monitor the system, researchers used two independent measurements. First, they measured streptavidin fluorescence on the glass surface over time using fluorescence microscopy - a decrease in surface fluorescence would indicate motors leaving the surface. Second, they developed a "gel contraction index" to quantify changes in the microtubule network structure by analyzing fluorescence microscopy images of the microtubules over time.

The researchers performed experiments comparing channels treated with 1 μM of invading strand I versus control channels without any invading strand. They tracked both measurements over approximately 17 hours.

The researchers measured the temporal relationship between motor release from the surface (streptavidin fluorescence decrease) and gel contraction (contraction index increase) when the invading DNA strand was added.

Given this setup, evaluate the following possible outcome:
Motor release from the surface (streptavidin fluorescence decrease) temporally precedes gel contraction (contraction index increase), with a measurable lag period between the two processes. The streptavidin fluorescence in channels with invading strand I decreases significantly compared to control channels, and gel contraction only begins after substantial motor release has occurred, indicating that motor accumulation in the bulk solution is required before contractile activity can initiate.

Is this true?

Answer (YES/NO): YES